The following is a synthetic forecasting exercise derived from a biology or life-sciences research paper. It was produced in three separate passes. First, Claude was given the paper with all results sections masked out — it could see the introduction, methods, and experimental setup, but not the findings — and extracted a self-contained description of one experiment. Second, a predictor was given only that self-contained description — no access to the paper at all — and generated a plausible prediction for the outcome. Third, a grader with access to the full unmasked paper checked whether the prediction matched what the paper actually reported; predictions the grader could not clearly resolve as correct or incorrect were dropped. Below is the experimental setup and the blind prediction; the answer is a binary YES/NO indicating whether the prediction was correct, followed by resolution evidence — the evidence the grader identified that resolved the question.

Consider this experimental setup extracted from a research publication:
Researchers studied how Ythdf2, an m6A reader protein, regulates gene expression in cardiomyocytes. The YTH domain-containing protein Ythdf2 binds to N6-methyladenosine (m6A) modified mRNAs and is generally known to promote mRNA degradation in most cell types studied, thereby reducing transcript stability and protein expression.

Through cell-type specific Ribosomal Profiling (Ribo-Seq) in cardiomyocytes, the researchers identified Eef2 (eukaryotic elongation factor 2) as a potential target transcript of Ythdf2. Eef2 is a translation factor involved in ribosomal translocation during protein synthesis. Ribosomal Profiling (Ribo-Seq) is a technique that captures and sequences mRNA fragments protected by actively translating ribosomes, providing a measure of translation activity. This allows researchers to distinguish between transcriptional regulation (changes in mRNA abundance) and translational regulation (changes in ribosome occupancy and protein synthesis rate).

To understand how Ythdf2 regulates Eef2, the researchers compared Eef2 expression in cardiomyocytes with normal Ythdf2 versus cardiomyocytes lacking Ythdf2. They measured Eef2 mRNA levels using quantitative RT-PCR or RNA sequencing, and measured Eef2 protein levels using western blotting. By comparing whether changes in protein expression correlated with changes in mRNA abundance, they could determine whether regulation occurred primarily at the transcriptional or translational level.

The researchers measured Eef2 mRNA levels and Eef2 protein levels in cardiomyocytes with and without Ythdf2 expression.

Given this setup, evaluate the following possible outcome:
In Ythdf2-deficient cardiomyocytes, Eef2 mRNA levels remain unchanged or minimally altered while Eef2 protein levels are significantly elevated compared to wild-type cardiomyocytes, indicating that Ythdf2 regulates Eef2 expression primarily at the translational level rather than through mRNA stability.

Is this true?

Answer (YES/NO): NO